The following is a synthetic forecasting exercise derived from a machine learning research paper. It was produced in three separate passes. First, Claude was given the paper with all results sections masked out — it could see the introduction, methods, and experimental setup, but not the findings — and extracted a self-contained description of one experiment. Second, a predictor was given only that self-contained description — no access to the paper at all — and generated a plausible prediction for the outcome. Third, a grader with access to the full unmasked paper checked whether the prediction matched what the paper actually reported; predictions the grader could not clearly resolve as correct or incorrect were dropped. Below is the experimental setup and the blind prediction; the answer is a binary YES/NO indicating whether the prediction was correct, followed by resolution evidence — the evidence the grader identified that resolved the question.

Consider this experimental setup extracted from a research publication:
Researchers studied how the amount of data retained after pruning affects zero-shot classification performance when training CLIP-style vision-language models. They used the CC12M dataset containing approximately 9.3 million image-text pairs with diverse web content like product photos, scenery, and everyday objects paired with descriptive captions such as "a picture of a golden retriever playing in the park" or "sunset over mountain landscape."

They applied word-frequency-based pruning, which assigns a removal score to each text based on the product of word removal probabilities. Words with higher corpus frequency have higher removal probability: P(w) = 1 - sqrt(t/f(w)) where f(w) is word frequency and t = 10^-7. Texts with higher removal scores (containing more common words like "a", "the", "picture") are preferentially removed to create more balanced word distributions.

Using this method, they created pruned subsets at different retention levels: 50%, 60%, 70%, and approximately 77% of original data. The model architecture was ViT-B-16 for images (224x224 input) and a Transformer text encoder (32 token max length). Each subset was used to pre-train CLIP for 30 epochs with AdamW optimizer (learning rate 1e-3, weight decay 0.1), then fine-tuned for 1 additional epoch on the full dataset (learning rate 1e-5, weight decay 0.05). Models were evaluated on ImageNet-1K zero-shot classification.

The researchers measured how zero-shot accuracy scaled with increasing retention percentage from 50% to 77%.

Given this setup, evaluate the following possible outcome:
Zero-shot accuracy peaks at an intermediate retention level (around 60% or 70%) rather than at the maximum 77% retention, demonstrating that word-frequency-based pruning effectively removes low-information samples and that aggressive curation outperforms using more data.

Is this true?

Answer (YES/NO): NO